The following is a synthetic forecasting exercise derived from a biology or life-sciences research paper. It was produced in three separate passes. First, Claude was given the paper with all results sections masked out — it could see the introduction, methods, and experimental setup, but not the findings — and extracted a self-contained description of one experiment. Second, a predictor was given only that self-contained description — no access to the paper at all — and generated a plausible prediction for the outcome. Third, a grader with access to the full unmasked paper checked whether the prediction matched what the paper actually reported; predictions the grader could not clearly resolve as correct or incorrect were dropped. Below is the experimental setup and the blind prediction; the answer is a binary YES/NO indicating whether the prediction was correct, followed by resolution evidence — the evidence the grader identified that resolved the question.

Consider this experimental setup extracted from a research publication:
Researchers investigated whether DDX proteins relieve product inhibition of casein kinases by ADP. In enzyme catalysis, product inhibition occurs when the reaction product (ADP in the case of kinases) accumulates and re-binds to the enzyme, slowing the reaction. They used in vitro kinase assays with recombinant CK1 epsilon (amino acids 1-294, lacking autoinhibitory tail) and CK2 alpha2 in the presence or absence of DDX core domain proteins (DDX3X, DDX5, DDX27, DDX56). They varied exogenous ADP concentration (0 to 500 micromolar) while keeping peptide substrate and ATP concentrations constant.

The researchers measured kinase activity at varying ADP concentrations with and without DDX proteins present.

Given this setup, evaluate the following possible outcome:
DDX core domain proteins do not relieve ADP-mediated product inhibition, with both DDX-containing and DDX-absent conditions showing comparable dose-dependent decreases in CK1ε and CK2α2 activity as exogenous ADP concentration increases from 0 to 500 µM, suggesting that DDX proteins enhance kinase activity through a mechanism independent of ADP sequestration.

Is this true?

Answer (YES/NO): YES